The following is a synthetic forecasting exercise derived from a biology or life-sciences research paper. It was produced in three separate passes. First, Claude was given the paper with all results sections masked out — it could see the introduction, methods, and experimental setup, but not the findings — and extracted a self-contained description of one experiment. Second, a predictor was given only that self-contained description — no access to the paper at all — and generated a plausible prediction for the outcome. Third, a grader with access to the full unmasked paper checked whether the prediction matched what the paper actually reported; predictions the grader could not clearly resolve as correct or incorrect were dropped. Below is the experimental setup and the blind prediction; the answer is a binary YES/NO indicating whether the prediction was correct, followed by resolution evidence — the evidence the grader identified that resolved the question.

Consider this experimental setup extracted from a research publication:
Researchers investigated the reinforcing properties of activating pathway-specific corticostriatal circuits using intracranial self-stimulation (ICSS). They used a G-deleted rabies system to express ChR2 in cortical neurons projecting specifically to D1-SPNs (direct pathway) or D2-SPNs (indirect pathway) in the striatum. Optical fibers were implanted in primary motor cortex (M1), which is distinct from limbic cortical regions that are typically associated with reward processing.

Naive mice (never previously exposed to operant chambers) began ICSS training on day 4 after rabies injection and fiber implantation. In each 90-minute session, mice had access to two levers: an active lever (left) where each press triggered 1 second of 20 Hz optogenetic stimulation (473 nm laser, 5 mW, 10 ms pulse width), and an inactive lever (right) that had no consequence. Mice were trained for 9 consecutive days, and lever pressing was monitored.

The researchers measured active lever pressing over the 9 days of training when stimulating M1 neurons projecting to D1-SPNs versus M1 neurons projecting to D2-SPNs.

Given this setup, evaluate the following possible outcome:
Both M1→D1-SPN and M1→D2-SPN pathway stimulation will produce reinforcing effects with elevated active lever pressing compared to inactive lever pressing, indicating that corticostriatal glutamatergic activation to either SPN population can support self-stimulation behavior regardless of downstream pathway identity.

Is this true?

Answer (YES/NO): YES